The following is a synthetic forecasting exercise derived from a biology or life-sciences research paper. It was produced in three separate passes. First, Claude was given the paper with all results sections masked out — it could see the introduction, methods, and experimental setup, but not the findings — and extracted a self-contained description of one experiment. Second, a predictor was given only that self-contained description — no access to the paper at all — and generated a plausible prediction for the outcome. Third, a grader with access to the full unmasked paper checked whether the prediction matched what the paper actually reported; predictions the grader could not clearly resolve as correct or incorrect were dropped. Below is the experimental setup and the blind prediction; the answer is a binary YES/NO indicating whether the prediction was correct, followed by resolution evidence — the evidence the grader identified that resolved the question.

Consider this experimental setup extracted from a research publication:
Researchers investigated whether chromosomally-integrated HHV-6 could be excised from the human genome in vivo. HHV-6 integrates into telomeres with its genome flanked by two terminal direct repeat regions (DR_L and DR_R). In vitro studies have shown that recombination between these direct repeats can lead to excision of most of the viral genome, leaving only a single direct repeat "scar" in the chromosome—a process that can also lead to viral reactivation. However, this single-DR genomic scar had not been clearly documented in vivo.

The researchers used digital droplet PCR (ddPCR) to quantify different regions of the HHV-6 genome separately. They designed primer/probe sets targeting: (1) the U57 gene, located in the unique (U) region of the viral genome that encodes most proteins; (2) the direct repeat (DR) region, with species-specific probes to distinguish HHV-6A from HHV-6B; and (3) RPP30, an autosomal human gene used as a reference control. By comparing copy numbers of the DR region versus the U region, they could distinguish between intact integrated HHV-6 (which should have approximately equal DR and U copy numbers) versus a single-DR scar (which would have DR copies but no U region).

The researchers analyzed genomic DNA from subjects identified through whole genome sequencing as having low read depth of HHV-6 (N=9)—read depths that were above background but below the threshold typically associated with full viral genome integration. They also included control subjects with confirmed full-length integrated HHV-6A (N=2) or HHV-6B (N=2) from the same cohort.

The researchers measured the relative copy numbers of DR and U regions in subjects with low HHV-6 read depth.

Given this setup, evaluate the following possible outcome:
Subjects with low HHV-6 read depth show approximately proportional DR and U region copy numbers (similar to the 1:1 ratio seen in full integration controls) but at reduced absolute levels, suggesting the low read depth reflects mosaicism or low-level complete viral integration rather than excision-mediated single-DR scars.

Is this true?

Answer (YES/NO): NO